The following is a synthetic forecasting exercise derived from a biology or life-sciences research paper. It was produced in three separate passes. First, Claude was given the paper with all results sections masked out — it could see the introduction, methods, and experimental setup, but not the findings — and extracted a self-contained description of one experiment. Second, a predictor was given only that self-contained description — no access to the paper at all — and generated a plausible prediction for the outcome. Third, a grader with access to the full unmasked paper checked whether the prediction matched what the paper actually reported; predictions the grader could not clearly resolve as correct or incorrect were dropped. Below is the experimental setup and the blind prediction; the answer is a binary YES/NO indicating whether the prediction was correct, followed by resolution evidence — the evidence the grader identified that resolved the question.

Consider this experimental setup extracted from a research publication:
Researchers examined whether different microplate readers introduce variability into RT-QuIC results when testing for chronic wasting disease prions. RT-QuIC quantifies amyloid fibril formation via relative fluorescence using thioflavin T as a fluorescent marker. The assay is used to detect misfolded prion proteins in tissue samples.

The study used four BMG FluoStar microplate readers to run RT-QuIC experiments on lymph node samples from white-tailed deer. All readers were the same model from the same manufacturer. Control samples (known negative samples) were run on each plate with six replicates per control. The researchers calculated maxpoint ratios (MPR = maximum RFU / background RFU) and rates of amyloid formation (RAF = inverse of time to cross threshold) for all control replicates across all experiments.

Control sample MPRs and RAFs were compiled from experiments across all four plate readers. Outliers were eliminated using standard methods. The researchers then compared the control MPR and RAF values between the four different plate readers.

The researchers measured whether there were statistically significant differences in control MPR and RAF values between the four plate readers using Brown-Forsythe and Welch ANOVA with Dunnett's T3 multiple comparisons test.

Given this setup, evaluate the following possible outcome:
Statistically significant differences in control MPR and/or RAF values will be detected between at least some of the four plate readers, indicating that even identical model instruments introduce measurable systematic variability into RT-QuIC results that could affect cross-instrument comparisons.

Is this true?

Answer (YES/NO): YES